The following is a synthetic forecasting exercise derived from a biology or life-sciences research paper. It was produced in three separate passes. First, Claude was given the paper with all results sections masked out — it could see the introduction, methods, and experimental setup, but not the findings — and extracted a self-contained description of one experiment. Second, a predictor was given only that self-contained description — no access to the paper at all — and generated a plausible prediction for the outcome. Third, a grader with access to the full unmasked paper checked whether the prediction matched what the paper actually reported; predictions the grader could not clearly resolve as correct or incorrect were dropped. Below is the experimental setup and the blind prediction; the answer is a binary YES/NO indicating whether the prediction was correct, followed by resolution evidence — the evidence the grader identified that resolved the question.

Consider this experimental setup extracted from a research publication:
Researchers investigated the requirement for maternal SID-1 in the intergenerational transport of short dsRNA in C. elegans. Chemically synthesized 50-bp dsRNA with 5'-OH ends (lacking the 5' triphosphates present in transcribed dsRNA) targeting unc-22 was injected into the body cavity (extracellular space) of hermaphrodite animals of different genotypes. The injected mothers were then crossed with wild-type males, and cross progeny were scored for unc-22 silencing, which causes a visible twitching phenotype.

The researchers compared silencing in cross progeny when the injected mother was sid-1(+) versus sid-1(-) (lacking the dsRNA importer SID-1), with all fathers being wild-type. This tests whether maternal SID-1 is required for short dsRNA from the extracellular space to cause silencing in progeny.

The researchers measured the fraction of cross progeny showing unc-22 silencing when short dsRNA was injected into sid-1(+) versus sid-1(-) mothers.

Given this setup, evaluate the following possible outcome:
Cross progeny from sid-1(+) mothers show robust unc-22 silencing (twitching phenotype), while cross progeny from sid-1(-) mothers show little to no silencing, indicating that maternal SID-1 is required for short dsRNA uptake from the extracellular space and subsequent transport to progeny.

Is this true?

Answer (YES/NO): YES